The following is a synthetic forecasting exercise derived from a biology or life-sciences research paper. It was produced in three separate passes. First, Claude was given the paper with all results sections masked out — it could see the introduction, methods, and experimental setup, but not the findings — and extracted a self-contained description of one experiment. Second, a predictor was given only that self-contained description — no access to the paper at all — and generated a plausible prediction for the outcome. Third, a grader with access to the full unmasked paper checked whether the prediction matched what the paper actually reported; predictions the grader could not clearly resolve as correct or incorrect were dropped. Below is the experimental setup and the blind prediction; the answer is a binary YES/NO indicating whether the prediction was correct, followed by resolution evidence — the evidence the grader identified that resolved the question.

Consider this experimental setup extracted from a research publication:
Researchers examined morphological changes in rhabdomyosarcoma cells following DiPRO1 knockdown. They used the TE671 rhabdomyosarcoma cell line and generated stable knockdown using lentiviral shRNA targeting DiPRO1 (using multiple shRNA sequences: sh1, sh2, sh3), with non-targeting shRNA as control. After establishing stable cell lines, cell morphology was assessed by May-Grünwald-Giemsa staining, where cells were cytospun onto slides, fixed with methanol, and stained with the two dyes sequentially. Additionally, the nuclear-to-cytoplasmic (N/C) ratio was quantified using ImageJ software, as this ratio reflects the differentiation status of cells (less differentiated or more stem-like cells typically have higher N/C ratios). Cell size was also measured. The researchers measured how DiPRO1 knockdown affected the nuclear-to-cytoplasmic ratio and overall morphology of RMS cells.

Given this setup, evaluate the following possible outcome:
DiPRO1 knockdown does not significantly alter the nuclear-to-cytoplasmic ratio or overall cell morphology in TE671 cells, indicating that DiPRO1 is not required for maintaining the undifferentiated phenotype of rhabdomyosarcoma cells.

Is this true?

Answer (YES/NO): NO